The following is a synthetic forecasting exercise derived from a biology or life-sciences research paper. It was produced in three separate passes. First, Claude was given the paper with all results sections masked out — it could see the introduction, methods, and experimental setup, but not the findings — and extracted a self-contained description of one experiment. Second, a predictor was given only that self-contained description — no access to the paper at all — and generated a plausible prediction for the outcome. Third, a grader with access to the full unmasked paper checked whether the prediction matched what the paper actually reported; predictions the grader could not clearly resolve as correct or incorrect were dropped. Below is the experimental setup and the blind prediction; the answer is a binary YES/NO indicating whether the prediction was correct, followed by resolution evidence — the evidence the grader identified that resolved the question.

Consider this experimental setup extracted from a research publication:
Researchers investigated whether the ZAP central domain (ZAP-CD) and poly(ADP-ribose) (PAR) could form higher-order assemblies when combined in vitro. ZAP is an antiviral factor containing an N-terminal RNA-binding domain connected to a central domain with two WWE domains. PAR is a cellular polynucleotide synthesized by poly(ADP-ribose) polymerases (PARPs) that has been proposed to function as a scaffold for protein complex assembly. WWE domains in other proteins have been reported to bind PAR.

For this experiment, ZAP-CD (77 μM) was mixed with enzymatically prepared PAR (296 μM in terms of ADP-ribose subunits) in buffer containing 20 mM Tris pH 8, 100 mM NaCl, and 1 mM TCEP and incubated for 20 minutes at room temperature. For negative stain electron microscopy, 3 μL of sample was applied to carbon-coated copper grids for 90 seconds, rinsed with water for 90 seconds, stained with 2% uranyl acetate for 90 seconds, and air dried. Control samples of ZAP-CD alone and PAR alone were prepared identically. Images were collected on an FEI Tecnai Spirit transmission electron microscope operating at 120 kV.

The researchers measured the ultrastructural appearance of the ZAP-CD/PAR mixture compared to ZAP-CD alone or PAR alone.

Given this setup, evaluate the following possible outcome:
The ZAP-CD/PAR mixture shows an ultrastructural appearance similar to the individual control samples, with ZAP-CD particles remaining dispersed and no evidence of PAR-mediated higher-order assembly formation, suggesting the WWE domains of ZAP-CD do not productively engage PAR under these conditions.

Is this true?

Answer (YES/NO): NO